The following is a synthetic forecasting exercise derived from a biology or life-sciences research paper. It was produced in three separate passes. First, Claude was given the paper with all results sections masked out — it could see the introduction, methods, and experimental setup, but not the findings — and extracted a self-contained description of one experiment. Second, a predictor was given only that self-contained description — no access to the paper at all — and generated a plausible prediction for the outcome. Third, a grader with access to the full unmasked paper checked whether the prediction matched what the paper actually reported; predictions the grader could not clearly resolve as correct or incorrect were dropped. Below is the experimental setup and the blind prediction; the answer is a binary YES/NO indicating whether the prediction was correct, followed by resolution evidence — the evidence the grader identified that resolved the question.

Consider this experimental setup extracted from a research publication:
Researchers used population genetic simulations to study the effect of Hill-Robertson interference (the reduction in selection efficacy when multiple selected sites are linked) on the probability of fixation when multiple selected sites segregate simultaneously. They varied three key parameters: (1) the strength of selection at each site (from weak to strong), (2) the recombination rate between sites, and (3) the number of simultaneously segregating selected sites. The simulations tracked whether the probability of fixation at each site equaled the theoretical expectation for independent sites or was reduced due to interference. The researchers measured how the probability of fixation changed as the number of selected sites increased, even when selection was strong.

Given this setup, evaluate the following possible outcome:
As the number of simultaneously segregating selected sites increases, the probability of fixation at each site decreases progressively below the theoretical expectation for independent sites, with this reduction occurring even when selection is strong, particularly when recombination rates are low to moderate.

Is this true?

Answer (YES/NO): YES